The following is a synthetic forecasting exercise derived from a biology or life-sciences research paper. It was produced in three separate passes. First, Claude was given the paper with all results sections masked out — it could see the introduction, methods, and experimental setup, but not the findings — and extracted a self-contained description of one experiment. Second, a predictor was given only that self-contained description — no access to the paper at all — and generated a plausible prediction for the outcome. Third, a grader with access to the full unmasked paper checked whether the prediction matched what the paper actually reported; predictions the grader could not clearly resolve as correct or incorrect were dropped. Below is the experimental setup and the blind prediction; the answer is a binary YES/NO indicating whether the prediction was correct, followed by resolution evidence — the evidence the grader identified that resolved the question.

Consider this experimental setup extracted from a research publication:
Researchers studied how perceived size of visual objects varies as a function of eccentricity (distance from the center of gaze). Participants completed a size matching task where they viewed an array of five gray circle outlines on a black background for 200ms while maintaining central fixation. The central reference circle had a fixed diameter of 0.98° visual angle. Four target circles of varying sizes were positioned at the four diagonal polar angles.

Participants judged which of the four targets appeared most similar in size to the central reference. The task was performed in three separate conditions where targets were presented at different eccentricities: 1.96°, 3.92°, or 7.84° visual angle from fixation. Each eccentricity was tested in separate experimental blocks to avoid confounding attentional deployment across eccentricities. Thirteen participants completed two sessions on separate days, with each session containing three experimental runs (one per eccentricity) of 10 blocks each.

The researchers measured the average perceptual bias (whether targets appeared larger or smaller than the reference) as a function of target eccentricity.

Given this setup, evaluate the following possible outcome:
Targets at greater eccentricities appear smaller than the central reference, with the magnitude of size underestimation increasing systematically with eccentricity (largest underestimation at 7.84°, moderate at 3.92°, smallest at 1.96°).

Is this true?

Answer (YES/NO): YES